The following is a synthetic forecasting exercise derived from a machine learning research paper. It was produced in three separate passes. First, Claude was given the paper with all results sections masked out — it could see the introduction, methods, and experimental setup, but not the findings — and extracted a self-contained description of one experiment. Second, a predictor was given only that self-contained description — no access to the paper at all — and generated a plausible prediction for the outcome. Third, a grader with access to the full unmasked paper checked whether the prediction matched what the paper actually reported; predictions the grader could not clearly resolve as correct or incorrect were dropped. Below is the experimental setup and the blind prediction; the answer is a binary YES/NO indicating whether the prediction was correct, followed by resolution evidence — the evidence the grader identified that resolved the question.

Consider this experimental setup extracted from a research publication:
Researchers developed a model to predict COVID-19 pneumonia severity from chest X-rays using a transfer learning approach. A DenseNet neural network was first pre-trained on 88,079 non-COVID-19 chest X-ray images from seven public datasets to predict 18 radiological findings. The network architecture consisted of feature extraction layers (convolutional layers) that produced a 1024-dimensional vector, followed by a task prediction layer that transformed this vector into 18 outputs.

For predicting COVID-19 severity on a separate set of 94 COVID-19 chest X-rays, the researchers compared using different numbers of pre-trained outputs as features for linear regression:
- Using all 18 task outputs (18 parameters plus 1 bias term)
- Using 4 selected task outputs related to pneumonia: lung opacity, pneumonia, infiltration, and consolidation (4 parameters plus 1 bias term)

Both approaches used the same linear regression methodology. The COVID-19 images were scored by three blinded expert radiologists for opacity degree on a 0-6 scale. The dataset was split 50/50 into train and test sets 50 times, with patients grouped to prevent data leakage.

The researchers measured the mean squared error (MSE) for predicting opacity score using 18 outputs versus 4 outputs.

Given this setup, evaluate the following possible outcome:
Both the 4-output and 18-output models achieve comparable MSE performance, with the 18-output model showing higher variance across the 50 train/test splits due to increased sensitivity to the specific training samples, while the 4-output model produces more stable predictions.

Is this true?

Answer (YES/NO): NO